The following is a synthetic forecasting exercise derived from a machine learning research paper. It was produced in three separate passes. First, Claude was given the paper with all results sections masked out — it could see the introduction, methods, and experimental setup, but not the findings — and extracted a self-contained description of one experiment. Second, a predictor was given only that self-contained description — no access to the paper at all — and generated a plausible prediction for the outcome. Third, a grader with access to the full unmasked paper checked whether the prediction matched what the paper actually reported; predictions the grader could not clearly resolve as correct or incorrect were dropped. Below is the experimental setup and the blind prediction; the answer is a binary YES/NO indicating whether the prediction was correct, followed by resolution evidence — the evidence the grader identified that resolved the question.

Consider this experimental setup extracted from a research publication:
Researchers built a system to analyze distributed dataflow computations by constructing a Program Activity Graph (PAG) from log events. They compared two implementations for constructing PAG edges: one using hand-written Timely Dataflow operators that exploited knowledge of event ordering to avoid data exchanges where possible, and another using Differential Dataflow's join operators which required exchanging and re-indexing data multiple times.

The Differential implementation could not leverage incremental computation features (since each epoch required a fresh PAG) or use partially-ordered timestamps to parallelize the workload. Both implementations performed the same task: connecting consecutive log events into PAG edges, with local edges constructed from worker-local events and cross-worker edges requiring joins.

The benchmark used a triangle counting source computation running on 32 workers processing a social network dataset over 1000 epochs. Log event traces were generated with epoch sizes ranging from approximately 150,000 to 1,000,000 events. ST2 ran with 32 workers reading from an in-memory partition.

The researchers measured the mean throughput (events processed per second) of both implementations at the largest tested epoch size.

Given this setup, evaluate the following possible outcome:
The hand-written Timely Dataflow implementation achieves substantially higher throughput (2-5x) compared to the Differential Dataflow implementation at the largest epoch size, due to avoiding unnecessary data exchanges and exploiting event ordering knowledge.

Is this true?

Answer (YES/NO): NO